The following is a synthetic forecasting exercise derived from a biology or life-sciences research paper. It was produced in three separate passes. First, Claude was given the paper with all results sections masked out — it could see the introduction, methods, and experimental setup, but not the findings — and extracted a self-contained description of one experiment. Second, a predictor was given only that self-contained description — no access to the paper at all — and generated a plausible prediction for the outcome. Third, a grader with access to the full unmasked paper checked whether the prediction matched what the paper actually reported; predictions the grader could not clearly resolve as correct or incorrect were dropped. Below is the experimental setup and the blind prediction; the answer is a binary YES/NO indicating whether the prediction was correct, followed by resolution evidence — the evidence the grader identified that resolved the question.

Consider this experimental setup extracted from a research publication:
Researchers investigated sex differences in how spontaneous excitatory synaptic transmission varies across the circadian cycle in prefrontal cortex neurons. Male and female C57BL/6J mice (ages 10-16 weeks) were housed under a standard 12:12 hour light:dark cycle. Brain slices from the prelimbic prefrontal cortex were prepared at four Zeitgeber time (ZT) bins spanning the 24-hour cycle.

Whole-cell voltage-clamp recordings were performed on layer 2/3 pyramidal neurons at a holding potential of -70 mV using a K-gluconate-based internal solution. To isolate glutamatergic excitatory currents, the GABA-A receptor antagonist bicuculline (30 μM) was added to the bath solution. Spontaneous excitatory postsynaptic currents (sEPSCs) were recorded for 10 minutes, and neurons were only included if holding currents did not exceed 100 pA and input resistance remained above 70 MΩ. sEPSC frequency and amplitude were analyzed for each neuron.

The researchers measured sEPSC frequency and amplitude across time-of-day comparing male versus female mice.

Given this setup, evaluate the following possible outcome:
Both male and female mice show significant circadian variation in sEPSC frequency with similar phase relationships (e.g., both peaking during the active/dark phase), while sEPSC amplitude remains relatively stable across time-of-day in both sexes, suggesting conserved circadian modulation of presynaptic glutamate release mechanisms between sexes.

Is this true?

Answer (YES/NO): NO